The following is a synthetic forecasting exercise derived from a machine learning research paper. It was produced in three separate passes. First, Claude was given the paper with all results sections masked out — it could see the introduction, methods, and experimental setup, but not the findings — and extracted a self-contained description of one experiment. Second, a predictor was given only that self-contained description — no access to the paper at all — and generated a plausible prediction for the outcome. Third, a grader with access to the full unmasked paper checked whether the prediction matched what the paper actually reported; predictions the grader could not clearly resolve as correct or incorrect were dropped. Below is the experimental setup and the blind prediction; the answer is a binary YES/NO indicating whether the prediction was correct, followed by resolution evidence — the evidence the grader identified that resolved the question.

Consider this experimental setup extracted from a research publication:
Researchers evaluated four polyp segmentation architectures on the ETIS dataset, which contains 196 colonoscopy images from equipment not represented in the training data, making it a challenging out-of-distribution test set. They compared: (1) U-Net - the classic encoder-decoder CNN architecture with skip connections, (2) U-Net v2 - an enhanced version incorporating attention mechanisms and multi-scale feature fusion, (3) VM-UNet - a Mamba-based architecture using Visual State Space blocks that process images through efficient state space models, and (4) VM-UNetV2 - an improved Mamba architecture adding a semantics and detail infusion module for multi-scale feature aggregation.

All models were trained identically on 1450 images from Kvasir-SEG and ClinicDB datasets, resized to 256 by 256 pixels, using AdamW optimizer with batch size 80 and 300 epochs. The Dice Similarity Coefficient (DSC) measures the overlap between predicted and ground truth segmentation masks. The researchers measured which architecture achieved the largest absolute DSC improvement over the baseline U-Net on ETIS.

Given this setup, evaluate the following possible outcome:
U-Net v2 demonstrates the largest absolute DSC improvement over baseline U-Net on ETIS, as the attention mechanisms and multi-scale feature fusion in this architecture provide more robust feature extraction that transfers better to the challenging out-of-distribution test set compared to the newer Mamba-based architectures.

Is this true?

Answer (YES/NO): NO